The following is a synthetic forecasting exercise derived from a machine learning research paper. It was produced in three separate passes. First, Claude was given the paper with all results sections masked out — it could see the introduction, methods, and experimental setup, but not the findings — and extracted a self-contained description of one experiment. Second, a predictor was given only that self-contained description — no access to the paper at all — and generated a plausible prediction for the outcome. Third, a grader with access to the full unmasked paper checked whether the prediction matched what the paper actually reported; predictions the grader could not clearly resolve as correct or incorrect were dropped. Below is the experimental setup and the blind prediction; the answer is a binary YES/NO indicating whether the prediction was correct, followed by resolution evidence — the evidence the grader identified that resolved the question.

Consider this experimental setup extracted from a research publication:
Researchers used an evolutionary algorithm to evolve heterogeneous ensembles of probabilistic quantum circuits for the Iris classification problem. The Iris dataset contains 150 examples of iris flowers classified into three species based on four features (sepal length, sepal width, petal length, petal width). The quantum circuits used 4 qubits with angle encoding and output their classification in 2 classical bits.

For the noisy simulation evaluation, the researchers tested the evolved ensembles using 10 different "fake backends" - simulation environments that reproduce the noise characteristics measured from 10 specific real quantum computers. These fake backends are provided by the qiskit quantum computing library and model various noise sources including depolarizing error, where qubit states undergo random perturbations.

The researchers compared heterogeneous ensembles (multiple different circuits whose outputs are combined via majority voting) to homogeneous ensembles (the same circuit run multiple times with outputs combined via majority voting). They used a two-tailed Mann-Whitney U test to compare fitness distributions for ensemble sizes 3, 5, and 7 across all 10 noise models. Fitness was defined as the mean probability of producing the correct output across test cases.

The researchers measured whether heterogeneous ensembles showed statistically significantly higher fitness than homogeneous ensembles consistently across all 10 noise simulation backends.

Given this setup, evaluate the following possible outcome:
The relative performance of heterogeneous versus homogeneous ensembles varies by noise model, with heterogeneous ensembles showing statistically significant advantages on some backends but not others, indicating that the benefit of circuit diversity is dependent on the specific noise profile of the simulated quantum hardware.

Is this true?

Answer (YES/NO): YES